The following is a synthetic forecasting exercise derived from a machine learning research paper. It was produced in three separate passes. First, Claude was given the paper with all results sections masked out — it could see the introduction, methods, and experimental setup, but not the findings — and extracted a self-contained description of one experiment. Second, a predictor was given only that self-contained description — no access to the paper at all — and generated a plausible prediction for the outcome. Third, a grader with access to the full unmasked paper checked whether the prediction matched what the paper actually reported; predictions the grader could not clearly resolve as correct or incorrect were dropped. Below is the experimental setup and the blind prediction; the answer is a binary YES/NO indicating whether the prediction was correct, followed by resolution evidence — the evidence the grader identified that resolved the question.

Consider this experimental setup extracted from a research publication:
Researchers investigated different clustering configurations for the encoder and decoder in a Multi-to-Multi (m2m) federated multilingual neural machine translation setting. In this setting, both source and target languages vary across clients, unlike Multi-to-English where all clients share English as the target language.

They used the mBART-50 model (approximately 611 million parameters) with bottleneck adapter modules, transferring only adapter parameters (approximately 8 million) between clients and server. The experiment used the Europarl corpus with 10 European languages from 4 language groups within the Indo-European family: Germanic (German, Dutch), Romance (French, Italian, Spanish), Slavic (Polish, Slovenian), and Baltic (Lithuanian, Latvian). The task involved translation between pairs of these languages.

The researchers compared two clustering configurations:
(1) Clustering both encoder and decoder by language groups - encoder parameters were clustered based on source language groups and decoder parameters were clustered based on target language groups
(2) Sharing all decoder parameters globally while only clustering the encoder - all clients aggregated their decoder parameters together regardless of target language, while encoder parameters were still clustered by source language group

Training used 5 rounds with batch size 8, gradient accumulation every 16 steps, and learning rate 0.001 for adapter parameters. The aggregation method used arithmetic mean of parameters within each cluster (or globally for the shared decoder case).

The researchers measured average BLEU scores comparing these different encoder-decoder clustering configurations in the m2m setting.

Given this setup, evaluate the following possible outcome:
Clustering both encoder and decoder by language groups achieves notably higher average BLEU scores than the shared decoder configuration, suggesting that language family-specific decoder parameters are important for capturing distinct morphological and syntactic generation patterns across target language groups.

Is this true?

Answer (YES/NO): NO